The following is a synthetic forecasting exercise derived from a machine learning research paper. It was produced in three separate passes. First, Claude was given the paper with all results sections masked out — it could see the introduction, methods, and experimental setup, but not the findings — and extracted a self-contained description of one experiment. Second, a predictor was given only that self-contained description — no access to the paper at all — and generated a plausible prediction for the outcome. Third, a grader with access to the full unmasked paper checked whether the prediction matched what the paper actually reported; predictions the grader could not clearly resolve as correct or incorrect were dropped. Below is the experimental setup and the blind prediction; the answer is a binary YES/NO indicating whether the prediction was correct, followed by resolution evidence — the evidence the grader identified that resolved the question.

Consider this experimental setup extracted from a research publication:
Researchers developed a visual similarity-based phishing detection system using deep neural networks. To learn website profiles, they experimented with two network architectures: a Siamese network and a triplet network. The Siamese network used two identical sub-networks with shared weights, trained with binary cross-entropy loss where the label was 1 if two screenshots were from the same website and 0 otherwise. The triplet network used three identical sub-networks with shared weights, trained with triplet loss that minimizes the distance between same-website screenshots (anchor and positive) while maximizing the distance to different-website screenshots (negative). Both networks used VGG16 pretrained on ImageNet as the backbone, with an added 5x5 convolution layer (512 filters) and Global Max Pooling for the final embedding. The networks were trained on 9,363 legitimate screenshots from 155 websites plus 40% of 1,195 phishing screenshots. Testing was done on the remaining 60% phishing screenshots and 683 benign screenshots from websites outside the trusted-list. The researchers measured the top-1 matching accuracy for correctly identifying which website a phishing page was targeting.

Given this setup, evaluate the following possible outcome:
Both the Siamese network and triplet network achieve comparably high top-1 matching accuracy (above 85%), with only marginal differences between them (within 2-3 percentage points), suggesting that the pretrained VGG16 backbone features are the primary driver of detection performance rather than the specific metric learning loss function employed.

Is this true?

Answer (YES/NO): NO